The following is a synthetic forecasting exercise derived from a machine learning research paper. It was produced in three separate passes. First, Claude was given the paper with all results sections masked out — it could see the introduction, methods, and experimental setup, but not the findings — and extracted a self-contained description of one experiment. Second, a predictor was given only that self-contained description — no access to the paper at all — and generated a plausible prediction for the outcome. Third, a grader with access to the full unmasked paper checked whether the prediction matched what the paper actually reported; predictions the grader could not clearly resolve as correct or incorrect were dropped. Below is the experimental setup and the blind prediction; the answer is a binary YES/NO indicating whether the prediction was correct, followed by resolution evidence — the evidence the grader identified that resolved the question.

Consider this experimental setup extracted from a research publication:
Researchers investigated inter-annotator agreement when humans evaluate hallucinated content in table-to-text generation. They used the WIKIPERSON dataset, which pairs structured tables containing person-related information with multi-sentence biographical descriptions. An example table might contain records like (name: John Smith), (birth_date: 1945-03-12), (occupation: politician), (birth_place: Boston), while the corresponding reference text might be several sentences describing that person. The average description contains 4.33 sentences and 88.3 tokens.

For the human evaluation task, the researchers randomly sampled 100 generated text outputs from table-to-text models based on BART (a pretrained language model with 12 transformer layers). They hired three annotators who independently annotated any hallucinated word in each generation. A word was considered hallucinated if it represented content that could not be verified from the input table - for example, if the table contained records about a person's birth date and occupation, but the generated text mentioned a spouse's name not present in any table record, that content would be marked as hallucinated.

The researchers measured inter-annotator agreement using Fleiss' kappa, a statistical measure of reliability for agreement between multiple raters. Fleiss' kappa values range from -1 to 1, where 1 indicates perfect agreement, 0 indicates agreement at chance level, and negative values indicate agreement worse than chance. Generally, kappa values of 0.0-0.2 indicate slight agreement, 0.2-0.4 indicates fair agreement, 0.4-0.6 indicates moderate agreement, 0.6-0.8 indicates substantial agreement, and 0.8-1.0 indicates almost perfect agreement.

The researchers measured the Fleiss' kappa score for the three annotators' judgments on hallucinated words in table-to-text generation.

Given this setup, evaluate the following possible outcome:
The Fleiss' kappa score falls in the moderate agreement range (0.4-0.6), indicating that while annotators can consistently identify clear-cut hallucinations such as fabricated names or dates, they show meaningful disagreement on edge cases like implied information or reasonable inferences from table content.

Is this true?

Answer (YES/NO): YES